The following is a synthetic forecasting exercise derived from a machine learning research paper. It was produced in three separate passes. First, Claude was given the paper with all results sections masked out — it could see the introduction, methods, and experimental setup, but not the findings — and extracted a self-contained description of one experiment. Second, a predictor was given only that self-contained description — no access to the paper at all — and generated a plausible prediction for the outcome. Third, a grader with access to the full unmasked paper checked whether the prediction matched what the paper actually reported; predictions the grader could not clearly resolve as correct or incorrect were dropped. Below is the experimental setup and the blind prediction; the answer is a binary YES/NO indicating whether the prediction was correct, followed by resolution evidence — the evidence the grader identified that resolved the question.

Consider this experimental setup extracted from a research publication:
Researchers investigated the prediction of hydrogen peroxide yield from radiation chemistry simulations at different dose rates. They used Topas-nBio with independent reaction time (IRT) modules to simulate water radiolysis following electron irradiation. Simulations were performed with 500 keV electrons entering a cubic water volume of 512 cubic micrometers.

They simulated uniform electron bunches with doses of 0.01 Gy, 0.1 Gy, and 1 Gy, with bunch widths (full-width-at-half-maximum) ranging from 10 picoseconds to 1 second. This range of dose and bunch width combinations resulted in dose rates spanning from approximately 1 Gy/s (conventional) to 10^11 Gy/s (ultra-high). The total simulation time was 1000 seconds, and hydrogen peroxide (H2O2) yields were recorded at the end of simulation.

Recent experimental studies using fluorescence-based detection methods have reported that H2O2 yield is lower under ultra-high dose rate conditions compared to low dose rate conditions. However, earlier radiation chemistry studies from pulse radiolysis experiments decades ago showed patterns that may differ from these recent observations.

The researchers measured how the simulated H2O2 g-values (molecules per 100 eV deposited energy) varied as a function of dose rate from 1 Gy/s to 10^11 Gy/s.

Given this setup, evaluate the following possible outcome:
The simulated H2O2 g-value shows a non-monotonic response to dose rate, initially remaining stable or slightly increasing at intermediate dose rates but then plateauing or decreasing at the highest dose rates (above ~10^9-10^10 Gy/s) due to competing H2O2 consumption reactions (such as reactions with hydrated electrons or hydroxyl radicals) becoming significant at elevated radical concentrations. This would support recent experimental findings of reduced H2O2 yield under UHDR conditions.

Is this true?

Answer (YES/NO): NO